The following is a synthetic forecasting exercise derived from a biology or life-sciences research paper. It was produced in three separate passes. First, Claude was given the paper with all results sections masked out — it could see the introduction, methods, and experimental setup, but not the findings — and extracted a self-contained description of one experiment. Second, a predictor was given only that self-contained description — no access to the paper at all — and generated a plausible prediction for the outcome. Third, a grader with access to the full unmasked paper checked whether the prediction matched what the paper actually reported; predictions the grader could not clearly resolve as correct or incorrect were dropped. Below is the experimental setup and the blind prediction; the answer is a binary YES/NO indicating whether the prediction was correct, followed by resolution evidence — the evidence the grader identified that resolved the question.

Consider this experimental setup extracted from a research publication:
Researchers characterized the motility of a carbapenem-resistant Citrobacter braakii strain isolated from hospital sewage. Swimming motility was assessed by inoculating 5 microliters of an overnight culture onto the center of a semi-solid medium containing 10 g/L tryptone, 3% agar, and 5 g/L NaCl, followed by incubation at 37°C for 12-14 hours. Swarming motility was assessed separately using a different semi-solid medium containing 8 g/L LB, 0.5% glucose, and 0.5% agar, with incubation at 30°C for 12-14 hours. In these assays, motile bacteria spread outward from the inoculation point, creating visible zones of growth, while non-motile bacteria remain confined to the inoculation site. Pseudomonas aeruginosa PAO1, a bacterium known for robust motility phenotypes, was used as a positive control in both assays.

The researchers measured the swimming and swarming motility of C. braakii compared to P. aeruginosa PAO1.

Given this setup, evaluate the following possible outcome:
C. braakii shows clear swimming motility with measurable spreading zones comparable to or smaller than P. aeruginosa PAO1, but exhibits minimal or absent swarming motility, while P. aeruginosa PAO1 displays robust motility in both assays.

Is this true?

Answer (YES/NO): NO